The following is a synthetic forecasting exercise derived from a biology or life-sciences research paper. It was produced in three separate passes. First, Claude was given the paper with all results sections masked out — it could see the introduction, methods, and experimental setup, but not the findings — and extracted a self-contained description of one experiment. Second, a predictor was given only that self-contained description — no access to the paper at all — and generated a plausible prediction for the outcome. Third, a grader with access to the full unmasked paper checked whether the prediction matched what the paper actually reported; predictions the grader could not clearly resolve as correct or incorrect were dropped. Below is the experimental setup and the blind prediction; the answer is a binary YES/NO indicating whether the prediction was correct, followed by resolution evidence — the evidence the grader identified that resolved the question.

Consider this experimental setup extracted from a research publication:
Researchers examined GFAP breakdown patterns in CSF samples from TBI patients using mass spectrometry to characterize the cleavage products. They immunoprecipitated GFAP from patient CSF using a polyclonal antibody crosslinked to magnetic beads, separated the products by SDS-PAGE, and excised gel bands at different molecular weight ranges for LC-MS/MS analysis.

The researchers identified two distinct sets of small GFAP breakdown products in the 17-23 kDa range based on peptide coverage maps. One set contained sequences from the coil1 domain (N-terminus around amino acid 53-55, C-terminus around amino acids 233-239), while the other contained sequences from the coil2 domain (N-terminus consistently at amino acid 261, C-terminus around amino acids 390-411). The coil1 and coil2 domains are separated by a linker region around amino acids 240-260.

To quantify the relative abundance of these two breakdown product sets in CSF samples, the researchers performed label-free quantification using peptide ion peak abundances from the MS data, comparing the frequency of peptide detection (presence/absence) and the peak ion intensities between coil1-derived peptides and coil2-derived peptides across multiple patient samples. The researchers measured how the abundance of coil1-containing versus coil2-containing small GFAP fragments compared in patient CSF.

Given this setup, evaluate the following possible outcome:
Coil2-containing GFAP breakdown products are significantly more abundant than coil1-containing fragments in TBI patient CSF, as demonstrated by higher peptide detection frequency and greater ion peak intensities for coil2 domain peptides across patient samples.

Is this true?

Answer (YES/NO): NO